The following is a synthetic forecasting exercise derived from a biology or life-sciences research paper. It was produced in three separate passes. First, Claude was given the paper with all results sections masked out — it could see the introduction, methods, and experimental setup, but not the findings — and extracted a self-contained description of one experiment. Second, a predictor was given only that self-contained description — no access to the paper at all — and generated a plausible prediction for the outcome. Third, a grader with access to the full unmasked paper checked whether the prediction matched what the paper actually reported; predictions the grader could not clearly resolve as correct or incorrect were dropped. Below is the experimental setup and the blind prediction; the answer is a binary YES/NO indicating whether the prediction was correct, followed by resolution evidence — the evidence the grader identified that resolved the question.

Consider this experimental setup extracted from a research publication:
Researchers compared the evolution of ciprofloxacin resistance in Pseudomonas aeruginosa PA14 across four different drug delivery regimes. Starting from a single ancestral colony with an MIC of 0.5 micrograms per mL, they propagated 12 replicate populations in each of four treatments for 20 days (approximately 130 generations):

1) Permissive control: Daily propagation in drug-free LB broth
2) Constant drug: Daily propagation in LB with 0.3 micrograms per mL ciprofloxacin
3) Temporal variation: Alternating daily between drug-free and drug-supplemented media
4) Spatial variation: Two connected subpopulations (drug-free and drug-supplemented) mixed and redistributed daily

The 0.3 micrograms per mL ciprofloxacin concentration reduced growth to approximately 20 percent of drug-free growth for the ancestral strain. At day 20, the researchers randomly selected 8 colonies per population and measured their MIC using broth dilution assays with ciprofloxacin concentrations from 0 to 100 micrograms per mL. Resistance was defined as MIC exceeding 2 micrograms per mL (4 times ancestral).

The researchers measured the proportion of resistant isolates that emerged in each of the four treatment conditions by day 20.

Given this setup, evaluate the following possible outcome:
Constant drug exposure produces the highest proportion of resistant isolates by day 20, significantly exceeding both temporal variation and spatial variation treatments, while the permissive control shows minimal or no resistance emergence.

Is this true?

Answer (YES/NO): NO